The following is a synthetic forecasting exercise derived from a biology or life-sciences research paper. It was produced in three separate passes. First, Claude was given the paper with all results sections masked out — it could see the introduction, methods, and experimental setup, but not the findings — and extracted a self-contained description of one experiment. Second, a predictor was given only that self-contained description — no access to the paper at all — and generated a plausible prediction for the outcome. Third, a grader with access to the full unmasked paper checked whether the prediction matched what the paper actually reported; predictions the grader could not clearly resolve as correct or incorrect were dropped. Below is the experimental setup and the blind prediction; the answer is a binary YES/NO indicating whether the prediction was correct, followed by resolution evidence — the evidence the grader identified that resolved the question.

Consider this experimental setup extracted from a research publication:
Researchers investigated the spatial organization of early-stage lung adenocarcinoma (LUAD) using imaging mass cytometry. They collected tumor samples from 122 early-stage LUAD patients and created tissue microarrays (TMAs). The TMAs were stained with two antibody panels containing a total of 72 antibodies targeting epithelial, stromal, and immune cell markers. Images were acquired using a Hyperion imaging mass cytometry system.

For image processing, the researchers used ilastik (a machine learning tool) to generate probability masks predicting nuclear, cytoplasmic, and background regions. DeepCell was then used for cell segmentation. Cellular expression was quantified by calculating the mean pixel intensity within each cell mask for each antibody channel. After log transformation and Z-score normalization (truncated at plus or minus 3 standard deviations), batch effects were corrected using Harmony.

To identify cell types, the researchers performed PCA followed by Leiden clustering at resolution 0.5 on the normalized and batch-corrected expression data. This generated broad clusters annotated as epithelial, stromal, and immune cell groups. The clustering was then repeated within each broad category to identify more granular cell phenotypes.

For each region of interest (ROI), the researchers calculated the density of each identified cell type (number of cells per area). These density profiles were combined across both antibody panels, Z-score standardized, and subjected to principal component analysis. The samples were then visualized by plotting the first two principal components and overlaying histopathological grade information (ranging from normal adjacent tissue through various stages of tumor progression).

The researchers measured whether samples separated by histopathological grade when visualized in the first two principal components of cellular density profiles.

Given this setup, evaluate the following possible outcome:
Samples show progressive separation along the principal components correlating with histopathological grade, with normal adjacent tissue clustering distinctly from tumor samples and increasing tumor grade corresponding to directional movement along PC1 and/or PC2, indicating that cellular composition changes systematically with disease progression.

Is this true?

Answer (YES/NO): YES